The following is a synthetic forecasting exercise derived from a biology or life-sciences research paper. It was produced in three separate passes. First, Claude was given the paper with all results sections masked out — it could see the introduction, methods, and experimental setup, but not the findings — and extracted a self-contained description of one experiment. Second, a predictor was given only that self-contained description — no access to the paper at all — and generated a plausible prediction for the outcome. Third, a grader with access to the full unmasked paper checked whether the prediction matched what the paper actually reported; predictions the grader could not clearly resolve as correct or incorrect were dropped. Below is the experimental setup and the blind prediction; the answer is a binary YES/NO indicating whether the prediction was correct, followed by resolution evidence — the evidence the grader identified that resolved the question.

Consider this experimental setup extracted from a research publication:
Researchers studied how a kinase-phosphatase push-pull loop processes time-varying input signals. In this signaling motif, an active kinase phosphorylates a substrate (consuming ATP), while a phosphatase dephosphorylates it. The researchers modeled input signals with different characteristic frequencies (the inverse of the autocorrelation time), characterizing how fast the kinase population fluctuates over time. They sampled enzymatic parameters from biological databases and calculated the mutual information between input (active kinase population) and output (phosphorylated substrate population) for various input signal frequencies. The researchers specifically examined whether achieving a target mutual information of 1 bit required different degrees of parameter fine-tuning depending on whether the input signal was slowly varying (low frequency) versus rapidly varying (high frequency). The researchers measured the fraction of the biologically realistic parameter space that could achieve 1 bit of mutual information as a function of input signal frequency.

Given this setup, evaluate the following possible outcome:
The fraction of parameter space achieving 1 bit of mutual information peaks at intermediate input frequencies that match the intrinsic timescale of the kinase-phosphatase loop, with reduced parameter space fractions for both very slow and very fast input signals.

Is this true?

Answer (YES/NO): NO